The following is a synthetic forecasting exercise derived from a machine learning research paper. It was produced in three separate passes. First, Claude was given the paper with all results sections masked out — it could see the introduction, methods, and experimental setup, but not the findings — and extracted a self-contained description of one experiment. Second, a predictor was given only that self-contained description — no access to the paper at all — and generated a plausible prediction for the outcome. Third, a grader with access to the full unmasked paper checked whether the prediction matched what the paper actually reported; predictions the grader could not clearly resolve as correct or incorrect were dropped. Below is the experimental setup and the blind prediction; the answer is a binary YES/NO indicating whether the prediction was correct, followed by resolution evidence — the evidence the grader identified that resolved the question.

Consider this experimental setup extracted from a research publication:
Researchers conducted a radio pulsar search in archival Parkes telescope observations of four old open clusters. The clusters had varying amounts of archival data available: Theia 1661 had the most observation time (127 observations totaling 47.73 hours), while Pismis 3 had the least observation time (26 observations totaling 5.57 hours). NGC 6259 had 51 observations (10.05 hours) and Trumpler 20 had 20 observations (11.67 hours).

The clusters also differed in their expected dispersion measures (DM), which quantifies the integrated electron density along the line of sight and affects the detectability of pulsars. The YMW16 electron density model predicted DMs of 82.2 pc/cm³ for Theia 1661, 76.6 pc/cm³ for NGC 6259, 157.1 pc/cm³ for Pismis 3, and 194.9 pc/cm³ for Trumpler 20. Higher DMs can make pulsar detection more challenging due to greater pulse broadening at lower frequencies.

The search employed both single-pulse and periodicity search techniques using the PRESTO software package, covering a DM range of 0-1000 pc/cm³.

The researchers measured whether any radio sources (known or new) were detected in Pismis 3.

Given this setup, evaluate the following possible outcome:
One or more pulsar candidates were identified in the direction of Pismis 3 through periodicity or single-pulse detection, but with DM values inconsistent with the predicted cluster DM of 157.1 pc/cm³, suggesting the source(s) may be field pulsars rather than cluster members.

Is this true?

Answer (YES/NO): NO